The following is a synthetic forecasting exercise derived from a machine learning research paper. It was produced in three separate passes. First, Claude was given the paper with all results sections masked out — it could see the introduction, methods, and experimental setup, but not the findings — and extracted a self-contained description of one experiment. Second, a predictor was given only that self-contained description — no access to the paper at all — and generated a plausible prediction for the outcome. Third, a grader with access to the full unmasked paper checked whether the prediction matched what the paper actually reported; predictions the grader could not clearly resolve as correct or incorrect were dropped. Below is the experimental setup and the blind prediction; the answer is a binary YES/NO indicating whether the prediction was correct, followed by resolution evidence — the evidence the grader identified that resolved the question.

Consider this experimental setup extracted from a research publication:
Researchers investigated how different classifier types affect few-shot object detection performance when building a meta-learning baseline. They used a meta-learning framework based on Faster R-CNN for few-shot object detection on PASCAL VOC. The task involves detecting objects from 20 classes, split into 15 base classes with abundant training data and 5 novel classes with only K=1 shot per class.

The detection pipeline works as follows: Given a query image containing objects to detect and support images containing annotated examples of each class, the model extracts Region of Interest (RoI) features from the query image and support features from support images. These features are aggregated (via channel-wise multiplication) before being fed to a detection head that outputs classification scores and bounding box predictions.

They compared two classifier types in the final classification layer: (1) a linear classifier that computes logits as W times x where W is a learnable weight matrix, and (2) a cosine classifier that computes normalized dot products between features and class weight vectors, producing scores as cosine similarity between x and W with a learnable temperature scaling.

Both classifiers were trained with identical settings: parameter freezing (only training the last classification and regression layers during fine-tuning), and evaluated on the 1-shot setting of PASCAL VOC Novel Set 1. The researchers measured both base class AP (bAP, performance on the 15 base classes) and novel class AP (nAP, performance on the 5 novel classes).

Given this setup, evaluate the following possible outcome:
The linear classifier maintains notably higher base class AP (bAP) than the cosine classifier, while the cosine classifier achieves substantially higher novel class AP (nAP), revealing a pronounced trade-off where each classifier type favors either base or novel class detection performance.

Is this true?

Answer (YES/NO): NO